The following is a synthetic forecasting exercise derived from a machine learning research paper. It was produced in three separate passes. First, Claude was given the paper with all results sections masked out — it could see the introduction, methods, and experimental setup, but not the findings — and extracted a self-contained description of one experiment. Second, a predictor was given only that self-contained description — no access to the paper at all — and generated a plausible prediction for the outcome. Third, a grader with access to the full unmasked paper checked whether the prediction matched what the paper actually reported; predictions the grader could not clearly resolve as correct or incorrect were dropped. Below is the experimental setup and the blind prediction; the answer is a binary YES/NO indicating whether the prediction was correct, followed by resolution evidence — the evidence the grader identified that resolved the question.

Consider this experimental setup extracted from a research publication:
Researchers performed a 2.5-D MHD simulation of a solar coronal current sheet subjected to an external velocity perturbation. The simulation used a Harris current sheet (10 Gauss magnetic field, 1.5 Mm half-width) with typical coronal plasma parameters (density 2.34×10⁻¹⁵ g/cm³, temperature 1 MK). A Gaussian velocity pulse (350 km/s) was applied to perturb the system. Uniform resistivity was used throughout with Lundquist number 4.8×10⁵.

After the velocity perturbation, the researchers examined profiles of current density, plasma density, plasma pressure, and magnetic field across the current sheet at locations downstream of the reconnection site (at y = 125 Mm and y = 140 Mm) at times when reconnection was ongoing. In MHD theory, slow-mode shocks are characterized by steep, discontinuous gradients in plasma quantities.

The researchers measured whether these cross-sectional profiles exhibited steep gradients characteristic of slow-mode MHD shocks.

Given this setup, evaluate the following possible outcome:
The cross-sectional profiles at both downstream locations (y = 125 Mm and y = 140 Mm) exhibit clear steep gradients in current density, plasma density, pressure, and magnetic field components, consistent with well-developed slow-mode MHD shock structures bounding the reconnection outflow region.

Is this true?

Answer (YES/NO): YES